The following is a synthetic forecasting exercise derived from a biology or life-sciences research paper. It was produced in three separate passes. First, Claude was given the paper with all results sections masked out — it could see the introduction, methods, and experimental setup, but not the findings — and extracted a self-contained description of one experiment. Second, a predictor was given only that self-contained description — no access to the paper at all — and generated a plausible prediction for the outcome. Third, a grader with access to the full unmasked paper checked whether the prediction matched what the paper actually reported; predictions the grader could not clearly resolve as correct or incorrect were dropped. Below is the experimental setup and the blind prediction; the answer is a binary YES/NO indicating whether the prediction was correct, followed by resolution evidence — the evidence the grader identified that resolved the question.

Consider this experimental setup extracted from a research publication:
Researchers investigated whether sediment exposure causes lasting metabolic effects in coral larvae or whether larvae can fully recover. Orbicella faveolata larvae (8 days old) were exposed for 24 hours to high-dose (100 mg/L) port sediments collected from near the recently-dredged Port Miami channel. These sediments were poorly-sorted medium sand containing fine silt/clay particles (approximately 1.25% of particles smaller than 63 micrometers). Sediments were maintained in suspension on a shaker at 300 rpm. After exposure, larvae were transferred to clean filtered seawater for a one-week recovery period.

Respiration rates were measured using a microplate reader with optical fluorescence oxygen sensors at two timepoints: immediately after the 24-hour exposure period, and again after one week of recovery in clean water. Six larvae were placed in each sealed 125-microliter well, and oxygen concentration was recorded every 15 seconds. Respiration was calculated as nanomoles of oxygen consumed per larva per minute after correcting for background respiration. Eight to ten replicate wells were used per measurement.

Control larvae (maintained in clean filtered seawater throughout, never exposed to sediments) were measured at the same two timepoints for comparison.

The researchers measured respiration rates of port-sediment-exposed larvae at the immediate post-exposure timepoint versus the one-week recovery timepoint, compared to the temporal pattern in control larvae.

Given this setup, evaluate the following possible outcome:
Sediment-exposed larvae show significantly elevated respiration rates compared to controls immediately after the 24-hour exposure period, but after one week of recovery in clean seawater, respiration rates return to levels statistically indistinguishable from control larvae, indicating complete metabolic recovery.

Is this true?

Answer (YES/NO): NO